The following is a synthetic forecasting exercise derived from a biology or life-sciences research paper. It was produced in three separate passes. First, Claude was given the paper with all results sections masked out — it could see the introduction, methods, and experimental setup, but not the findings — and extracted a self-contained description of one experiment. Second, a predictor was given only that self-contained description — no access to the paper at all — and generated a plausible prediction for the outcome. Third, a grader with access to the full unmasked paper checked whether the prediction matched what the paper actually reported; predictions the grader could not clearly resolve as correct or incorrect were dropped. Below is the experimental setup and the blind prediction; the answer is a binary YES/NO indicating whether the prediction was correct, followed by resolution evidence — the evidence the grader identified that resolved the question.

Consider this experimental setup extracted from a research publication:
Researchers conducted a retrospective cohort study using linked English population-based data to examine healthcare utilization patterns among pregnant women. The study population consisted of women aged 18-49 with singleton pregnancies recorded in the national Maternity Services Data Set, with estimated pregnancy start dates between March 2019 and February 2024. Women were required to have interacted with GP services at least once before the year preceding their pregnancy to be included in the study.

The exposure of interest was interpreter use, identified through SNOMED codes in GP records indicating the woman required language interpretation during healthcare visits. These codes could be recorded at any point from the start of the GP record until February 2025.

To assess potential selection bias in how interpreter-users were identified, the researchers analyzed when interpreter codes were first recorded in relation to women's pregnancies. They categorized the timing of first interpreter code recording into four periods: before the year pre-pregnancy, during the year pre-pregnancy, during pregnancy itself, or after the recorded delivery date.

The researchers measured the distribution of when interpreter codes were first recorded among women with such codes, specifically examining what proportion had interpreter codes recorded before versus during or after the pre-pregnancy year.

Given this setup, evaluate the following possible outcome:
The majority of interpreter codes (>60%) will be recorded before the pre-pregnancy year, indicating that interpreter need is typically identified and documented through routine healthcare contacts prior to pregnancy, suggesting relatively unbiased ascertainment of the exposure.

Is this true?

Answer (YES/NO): YES